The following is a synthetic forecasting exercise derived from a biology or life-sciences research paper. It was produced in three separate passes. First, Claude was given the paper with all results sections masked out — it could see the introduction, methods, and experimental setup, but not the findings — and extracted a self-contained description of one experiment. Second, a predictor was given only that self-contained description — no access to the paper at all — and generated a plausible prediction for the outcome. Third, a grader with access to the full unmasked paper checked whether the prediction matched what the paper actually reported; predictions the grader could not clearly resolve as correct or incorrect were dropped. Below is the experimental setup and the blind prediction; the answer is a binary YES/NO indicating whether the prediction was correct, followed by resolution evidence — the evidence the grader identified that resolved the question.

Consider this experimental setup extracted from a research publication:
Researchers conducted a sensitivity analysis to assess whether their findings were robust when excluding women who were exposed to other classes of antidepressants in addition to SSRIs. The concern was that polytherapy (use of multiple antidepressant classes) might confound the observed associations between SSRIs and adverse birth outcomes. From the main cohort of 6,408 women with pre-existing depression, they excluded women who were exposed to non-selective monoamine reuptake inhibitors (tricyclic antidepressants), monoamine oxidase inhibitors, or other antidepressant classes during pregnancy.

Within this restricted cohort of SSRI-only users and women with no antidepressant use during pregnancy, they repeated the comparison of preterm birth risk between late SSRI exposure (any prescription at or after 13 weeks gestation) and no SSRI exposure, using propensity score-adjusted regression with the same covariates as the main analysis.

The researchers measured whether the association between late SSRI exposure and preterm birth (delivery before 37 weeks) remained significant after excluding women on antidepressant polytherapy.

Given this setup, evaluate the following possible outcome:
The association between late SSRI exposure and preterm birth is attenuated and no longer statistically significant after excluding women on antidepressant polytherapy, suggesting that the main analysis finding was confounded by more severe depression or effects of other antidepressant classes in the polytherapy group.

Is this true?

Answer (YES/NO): NO